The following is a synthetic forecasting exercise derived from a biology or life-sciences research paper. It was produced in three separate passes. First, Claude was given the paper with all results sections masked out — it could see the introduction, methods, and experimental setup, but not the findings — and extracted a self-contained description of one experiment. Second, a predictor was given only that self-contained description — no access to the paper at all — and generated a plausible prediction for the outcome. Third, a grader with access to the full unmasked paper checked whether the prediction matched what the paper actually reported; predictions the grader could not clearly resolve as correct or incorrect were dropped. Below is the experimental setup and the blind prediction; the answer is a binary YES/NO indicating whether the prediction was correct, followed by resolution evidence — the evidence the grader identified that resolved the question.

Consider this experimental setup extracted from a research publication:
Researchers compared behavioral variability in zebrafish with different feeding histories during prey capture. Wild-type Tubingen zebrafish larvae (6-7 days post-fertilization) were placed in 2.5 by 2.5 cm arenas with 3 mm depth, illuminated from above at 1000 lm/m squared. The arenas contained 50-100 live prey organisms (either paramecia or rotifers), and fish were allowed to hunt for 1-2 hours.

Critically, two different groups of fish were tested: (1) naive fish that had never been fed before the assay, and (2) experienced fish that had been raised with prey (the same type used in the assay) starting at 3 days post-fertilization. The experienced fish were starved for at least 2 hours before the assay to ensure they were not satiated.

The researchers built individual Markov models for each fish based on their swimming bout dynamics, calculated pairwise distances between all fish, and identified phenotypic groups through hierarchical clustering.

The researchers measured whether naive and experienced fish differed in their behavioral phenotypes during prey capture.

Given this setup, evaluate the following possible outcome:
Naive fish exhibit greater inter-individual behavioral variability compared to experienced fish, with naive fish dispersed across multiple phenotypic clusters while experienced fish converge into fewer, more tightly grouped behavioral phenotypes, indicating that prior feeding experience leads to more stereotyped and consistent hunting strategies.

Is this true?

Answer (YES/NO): YES